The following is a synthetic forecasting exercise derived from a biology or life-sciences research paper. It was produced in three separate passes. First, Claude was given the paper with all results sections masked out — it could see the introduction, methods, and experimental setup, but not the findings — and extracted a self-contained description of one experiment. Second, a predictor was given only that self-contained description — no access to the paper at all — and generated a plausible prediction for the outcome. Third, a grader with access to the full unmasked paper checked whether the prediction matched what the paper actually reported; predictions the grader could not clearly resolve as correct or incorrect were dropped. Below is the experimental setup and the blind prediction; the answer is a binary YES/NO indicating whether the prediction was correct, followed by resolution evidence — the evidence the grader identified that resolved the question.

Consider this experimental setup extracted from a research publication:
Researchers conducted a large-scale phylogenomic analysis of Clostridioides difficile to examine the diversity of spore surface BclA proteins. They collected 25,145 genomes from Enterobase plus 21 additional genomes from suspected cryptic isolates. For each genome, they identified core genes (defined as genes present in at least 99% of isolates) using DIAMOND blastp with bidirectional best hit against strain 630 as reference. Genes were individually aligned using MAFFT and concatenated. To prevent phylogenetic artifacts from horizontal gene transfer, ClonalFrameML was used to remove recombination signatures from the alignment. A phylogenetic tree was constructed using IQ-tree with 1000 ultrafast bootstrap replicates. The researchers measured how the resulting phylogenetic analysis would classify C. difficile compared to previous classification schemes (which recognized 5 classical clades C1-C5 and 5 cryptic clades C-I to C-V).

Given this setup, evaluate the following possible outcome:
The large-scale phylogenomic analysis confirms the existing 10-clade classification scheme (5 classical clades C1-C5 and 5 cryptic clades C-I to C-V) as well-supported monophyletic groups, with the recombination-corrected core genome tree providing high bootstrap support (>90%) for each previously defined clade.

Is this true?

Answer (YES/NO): NO